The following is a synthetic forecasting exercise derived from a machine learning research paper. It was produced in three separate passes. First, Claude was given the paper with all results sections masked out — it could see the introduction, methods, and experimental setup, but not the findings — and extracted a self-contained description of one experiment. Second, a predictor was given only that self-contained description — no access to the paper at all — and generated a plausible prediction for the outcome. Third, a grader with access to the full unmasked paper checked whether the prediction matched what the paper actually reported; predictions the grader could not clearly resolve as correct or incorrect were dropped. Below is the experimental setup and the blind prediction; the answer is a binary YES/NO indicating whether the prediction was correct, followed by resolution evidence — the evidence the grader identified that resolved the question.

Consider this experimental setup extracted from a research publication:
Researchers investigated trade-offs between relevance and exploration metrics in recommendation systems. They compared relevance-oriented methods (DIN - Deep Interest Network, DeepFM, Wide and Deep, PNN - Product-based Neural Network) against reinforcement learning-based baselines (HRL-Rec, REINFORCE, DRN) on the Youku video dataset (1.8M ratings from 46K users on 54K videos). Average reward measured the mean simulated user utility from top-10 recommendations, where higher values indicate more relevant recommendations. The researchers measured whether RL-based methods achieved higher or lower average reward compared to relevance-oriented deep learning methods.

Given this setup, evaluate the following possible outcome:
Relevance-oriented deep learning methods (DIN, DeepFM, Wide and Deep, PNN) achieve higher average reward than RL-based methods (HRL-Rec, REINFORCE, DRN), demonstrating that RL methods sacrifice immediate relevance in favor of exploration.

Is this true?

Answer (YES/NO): YES